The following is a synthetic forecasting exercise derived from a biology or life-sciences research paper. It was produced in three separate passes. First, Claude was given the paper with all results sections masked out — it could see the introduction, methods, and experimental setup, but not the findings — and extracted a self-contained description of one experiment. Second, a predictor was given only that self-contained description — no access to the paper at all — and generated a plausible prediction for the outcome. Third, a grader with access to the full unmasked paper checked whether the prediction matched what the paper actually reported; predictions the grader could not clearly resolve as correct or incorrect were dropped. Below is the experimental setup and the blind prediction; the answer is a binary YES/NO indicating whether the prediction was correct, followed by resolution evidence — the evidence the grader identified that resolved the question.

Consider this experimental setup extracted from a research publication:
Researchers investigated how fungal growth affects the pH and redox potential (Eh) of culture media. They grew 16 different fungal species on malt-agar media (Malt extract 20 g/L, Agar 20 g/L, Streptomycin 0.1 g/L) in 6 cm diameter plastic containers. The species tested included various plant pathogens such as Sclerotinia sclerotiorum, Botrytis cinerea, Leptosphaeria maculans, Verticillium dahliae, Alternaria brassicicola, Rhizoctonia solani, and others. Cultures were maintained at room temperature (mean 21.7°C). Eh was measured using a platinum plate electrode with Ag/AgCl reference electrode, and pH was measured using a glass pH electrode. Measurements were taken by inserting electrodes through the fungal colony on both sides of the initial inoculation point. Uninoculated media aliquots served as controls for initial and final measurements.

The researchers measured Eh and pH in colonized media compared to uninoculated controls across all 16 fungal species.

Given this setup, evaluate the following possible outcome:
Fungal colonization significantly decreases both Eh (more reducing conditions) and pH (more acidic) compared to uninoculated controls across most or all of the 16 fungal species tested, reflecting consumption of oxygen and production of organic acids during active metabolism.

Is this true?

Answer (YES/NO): NO